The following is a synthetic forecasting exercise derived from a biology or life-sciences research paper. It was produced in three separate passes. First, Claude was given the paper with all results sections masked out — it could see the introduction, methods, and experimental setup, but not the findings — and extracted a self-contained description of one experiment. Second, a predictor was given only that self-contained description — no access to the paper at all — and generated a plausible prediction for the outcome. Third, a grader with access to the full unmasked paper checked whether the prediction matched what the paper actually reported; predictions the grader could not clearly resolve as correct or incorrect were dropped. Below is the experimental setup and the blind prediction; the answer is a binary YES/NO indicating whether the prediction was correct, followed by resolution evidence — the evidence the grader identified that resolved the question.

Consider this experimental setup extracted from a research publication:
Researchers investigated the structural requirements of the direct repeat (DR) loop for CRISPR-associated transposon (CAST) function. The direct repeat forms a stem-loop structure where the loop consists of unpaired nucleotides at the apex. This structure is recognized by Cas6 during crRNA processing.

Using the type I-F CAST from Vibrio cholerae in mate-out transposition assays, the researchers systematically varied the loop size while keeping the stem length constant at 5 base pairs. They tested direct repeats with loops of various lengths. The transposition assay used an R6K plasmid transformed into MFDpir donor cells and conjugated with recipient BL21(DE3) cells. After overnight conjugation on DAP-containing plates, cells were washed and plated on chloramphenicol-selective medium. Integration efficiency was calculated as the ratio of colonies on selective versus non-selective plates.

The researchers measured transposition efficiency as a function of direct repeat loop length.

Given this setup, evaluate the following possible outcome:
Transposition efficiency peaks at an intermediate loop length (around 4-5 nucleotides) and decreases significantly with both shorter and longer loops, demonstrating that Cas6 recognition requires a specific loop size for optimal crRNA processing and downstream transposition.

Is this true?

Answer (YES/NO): NO